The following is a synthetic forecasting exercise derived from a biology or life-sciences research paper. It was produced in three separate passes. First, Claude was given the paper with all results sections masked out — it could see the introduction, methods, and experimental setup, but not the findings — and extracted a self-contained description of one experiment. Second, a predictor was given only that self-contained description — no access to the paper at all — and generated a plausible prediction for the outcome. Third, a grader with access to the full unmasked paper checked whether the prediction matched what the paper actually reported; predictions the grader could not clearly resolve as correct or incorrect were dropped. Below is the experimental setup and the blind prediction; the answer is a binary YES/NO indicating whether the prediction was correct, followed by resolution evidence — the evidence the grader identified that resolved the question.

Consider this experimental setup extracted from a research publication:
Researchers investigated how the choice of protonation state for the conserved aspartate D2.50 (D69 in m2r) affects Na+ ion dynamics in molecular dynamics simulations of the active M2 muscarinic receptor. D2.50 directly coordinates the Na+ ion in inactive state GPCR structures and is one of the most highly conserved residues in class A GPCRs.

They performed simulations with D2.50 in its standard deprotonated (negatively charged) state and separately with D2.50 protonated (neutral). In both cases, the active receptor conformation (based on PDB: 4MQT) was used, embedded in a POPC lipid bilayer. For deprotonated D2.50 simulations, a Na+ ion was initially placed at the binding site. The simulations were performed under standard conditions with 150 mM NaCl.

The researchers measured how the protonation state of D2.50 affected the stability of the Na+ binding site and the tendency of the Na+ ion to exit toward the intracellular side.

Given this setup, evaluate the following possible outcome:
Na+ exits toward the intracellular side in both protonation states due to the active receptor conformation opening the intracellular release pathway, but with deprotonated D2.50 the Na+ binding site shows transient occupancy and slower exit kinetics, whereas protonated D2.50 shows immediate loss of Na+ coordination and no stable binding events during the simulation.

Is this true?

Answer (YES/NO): NO